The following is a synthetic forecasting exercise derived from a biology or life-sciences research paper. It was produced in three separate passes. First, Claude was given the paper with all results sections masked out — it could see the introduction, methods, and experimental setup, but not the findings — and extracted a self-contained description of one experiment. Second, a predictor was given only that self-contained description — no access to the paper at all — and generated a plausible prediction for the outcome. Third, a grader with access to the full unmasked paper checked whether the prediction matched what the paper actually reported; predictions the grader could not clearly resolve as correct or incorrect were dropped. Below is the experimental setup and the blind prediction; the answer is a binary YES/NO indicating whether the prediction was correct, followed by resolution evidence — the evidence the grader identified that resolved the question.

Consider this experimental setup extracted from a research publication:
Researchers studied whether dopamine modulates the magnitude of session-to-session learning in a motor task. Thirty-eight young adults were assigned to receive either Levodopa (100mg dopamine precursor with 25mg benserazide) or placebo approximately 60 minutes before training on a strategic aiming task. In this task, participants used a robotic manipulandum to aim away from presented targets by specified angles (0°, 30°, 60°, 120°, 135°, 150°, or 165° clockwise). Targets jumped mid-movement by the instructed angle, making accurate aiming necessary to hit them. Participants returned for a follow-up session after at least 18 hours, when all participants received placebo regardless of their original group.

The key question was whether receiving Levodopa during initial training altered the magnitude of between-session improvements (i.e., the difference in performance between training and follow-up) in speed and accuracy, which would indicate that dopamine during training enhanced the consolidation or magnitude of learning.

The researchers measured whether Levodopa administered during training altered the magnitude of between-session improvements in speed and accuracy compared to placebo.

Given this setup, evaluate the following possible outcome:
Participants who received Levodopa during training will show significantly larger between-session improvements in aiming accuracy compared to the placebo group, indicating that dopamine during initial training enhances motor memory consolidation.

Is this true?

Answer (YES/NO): NO